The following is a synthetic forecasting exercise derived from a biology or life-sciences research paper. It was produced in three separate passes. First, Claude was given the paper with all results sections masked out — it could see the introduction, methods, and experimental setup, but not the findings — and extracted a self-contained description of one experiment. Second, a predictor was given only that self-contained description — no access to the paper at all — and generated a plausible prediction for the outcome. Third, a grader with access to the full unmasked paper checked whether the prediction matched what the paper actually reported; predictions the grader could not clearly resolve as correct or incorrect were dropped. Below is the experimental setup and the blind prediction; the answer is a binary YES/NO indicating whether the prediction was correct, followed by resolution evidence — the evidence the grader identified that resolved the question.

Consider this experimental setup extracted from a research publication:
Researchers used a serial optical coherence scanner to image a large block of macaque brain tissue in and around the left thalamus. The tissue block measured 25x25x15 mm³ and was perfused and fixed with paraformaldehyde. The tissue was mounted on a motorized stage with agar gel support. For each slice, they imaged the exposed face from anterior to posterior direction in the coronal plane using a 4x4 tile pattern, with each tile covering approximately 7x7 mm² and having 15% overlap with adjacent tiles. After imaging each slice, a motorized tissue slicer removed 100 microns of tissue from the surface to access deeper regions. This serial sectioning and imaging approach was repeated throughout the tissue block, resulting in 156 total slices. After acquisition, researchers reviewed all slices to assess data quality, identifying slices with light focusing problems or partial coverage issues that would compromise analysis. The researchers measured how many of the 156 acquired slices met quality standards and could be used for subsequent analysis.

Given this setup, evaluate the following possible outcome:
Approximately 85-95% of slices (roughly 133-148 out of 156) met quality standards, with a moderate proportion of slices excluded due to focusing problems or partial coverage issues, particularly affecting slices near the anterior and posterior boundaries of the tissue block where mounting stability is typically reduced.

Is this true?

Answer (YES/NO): YES